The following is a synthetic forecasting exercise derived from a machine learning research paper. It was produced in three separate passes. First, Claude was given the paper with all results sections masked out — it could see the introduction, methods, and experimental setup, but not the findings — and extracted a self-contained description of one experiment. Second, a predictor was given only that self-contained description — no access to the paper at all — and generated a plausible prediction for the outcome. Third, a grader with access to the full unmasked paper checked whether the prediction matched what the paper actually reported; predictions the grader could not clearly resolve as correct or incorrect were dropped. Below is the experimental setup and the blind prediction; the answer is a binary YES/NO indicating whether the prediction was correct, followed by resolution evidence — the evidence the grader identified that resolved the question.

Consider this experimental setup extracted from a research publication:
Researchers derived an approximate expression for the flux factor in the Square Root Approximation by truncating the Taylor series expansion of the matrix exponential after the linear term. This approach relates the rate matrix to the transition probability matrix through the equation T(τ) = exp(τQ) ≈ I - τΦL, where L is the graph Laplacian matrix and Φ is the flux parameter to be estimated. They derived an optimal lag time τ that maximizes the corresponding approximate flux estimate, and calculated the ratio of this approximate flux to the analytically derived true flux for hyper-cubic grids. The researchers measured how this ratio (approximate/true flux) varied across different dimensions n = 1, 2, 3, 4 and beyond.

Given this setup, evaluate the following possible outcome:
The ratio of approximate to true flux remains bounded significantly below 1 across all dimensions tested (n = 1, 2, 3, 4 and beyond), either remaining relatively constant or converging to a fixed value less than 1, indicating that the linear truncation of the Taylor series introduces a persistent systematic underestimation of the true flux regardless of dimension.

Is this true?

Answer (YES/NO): NO